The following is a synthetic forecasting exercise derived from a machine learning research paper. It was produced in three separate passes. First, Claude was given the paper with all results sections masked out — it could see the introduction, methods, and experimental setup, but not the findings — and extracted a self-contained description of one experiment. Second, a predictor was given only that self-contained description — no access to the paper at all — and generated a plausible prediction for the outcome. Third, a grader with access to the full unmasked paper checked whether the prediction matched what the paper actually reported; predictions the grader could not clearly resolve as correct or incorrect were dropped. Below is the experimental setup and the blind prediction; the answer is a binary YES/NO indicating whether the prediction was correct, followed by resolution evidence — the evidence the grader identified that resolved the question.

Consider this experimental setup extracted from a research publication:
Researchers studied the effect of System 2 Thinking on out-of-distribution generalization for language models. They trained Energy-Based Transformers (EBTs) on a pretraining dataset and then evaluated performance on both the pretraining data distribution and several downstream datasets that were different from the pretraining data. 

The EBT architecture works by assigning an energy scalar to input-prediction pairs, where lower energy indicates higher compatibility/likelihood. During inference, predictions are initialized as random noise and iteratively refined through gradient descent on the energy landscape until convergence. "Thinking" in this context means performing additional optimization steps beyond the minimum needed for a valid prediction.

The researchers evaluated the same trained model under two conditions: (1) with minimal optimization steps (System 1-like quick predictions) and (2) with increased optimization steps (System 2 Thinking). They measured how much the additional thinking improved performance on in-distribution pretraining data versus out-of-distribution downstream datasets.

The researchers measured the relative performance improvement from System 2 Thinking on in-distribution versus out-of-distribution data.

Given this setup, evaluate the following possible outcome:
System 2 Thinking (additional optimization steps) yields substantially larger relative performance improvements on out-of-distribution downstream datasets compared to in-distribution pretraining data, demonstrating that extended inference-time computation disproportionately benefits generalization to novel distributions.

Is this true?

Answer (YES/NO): YES